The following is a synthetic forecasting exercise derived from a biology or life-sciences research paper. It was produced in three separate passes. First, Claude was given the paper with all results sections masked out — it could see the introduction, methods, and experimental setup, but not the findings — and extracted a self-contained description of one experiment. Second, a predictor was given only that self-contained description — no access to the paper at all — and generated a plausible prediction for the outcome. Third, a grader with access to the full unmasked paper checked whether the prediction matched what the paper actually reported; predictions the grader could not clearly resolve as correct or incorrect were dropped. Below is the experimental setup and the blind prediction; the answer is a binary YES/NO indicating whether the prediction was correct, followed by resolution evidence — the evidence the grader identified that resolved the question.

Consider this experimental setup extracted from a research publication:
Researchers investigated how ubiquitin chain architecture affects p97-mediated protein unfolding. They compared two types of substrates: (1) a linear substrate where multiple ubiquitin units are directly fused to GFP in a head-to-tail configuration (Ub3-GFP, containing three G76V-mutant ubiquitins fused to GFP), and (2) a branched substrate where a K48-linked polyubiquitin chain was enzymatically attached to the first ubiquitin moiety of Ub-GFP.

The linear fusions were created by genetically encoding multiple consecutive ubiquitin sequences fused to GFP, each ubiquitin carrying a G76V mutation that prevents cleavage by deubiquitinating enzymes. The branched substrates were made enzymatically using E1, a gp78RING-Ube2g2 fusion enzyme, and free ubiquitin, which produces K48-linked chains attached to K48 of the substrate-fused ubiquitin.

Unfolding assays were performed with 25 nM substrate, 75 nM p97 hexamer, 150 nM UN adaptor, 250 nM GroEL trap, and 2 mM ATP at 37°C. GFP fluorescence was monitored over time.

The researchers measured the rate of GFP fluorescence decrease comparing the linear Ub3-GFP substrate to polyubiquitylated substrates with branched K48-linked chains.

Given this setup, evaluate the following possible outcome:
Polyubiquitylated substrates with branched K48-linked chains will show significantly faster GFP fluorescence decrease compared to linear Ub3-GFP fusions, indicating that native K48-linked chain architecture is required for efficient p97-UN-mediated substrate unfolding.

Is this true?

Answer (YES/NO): YES